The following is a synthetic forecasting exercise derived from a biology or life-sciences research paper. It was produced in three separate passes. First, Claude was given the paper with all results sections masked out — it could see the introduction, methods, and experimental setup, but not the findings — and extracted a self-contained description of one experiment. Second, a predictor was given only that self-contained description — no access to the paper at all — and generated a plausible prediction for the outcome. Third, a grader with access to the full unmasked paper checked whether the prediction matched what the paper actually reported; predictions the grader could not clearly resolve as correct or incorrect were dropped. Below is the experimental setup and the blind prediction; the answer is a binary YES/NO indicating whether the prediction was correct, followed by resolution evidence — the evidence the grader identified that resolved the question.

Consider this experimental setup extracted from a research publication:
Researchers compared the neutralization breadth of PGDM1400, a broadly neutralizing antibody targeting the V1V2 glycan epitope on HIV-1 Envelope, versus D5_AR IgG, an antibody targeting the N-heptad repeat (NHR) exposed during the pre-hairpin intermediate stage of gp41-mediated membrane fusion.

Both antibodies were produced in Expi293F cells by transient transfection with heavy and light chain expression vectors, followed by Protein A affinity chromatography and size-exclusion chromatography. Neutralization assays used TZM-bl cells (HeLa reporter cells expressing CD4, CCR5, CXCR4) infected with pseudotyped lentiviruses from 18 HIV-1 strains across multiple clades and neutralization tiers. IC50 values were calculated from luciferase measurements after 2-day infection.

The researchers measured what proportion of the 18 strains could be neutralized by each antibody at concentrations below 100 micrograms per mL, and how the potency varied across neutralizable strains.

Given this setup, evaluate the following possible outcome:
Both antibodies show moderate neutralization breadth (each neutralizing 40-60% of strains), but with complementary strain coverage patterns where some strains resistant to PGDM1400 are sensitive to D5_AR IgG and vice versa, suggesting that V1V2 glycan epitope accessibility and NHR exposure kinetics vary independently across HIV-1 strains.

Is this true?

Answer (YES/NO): NO